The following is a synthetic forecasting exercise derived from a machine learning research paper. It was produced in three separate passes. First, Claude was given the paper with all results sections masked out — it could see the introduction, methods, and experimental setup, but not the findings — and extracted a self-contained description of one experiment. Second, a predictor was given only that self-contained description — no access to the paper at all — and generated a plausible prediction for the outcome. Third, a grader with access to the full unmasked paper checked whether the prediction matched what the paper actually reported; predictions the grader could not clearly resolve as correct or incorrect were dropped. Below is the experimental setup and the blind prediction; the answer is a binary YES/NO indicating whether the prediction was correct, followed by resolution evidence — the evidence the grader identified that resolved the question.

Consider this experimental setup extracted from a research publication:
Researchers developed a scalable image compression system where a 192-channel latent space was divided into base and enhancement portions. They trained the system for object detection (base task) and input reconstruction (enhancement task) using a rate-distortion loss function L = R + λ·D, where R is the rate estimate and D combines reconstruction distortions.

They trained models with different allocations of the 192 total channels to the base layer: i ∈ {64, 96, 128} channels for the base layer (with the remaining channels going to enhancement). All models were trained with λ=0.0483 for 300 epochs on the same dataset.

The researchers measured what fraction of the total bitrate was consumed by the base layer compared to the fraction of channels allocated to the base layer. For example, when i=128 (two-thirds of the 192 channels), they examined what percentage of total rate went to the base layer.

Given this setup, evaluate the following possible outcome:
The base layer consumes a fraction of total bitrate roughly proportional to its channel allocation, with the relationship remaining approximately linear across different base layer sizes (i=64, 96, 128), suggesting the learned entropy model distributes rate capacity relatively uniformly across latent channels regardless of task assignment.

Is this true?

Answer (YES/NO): NO